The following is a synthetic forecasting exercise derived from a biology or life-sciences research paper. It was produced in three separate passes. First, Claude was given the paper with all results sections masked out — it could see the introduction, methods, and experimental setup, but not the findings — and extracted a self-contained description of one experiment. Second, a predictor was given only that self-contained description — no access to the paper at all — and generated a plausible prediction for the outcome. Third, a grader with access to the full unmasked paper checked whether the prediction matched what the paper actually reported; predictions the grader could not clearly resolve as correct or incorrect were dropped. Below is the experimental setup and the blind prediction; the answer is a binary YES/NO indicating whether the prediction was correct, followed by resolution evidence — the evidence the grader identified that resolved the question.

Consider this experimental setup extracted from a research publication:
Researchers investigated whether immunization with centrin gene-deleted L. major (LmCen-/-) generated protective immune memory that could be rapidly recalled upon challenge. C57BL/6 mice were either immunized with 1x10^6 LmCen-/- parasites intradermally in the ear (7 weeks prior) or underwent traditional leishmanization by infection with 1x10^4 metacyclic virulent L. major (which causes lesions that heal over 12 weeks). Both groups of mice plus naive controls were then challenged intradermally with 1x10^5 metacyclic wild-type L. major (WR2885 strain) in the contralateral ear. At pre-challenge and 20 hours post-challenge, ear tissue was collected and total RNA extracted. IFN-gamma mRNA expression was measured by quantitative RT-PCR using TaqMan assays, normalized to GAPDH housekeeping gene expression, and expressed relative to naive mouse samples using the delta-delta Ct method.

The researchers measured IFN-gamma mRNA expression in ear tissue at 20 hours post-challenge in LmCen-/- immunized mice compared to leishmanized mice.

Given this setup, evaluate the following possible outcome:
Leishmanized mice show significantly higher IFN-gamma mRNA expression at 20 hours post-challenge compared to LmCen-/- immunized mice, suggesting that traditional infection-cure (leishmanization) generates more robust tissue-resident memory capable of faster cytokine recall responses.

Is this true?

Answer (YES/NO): NO